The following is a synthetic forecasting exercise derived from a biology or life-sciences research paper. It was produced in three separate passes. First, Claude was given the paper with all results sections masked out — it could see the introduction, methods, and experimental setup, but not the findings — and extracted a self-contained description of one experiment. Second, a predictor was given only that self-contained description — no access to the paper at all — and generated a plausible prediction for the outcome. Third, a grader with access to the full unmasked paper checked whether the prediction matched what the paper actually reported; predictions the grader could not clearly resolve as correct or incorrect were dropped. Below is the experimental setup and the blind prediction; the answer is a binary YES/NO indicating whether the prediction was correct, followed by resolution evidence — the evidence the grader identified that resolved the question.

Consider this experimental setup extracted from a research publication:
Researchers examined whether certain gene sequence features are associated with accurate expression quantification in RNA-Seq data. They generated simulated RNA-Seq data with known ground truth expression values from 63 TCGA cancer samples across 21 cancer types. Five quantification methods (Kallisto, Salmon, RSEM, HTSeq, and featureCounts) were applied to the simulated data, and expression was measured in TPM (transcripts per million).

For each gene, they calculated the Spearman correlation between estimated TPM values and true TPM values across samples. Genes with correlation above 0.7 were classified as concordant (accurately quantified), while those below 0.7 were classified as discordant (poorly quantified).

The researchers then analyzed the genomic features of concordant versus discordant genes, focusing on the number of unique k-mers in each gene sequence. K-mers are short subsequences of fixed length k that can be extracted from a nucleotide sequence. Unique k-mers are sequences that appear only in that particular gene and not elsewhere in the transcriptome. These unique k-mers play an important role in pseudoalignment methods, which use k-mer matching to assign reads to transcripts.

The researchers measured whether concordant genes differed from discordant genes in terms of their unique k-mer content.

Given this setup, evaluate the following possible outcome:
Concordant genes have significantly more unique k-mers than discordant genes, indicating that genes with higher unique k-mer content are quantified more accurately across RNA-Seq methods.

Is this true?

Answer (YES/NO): NO